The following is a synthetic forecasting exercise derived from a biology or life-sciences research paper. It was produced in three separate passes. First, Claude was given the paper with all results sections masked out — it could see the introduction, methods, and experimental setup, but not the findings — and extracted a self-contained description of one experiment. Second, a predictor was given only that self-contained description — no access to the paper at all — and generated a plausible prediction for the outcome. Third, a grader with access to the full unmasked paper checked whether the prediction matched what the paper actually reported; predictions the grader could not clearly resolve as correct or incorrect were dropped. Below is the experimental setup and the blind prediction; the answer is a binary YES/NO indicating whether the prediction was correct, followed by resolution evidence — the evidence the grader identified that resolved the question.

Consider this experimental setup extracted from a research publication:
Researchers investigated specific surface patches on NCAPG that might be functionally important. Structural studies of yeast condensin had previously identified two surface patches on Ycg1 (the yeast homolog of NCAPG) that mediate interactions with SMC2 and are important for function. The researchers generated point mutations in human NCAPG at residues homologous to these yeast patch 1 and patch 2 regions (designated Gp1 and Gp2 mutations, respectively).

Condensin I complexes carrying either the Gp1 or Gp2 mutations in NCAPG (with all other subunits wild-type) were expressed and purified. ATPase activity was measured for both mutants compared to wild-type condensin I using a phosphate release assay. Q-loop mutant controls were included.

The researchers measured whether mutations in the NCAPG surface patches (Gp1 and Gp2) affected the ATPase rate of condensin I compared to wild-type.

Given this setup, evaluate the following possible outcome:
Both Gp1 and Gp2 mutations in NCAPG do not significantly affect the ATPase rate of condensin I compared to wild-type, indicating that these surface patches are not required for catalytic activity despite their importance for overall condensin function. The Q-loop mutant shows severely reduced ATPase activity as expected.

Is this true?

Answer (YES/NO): YES